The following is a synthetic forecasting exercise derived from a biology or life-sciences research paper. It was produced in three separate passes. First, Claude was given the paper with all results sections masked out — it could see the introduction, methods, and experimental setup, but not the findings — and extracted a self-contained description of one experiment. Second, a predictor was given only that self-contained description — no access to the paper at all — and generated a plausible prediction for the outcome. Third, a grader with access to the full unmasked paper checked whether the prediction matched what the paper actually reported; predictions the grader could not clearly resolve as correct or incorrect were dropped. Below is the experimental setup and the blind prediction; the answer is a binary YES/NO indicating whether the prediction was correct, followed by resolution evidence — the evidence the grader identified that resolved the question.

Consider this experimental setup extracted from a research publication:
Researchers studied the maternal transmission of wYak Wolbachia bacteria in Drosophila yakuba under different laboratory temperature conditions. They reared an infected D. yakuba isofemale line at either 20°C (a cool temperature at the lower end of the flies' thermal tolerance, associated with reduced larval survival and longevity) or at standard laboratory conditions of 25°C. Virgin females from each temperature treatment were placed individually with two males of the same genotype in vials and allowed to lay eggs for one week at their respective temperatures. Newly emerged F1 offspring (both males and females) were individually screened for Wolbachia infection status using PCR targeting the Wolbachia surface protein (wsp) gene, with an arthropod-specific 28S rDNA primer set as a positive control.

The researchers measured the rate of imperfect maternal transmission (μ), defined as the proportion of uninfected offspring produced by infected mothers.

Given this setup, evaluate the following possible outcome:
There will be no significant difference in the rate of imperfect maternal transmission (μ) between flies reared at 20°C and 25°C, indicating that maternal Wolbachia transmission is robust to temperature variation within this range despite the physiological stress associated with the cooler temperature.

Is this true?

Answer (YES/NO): NO